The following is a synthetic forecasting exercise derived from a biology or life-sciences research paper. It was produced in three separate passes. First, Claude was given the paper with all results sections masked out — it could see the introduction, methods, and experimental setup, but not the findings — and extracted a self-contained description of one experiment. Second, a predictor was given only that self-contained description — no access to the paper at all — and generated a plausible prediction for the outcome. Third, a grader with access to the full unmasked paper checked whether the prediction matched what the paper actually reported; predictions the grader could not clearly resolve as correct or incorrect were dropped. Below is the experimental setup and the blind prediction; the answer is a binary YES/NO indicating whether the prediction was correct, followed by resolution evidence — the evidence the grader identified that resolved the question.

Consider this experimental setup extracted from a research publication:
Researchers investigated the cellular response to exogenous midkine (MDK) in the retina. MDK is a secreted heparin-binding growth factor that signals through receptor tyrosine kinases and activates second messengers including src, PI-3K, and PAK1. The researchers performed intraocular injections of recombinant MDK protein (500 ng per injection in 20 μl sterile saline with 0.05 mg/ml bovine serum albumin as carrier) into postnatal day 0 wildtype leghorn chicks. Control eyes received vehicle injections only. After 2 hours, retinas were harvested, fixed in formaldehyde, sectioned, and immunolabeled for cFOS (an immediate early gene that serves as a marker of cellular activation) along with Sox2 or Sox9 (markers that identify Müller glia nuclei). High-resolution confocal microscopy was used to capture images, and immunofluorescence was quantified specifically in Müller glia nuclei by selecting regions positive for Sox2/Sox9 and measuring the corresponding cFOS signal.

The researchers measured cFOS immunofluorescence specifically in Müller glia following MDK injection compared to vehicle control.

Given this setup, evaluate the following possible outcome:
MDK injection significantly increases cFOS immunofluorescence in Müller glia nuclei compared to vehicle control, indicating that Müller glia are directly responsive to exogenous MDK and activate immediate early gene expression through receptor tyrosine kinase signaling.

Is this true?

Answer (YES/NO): YES